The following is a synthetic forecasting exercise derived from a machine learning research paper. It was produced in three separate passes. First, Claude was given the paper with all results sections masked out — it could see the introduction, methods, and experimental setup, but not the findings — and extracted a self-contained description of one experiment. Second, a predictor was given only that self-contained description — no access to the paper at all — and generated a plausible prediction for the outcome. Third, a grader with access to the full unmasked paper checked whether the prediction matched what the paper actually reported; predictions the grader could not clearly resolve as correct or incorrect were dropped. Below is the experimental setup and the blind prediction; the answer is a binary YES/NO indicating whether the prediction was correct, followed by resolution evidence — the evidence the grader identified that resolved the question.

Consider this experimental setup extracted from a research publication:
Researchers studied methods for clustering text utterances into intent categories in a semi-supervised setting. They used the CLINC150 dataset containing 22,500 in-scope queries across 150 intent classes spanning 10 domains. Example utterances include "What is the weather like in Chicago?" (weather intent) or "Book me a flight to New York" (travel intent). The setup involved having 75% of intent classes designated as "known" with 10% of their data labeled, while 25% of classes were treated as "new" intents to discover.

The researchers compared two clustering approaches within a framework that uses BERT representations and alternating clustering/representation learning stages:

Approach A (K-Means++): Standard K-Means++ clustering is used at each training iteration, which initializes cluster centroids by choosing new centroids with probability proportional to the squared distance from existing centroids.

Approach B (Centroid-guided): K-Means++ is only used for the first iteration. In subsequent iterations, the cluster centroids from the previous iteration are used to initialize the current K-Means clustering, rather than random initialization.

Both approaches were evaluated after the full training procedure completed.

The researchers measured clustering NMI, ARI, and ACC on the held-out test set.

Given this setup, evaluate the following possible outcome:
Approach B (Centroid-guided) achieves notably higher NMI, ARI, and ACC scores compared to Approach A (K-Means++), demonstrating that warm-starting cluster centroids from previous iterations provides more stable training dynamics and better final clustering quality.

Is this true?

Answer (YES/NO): YES